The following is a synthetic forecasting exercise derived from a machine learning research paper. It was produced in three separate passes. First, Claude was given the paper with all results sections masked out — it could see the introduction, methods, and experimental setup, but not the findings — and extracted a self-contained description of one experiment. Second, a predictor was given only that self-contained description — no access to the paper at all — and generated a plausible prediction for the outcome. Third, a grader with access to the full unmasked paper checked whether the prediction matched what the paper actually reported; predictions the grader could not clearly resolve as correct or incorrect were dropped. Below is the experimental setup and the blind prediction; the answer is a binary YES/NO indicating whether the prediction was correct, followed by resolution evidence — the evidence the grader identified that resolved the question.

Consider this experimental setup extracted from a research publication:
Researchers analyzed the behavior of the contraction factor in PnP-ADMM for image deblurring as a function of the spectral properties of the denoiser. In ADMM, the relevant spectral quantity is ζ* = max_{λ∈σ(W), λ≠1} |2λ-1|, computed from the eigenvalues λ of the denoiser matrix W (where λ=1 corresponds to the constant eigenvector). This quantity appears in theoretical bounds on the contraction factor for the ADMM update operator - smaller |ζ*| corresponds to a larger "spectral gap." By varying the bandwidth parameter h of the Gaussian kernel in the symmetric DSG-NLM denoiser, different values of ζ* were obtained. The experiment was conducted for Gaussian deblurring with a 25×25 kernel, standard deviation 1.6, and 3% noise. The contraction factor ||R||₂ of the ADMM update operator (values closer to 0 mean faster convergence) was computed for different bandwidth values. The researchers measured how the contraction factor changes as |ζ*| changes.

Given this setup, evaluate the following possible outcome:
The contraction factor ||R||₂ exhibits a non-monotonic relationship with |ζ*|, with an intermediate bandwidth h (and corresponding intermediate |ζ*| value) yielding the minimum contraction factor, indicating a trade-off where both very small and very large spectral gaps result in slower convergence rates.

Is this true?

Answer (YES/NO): NO